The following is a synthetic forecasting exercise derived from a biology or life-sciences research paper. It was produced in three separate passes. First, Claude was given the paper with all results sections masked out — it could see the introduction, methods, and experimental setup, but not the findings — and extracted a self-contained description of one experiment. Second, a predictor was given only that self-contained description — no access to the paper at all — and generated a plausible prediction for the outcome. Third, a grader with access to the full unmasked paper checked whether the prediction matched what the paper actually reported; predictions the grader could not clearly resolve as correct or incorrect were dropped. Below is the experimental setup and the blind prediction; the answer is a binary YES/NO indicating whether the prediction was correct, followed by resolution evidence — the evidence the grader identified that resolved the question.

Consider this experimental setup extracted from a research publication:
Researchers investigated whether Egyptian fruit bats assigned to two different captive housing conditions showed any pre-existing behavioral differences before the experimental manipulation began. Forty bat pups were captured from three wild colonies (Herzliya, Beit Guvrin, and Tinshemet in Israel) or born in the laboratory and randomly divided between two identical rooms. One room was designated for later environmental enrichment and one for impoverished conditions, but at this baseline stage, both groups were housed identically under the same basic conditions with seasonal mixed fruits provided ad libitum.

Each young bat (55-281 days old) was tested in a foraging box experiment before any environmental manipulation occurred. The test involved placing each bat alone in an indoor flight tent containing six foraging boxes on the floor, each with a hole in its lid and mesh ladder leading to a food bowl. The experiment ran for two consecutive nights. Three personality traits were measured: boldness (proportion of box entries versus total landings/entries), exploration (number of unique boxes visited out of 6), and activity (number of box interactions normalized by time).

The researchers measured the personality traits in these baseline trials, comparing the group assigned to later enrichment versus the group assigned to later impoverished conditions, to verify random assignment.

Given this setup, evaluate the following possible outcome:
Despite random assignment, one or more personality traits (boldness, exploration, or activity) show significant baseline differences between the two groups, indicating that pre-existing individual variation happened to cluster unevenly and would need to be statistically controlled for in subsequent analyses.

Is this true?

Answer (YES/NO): NO